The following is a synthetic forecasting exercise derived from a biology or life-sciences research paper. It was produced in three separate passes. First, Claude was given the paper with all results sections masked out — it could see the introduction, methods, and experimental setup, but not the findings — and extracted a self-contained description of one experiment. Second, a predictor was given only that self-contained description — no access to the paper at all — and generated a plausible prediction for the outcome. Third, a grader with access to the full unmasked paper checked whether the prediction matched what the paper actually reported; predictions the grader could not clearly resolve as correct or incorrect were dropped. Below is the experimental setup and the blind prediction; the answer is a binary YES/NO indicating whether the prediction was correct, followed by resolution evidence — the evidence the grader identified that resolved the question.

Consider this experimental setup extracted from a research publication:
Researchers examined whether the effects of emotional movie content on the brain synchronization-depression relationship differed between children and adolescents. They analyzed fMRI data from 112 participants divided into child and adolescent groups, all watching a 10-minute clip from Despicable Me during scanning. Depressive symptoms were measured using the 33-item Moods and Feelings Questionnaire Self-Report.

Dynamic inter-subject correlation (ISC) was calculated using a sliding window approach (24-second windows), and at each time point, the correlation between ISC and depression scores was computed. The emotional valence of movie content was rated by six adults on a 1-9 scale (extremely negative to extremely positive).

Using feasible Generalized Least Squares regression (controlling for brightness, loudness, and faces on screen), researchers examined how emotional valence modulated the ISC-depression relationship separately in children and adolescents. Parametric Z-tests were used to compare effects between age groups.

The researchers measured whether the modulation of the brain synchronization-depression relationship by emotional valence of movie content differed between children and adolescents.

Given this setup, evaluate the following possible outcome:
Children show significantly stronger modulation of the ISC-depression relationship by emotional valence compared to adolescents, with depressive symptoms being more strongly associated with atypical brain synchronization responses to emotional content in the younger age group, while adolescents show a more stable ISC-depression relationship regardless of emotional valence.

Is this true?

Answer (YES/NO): NO